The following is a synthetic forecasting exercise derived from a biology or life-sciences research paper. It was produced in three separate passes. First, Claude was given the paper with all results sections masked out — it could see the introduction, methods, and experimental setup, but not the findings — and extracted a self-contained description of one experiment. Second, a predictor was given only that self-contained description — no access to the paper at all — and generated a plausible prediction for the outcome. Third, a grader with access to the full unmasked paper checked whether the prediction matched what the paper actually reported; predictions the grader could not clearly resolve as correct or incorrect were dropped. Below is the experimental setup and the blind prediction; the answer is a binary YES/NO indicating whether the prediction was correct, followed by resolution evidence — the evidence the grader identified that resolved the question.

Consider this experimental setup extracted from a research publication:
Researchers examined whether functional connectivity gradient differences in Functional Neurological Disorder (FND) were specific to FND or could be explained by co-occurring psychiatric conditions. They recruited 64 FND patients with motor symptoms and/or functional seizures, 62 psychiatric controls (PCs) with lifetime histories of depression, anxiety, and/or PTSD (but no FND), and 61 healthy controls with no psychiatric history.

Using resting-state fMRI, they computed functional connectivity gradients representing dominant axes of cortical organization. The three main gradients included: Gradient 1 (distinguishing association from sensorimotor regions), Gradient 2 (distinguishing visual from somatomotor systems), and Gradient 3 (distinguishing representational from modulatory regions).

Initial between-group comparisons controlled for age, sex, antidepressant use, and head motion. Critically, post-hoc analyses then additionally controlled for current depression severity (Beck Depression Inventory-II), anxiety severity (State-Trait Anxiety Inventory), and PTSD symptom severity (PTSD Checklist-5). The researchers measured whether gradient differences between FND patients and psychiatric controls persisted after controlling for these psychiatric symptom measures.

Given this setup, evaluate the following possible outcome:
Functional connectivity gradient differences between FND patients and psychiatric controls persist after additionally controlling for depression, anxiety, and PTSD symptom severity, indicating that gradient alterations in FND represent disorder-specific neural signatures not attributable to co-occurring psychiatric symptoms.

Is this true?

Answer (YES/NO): YES